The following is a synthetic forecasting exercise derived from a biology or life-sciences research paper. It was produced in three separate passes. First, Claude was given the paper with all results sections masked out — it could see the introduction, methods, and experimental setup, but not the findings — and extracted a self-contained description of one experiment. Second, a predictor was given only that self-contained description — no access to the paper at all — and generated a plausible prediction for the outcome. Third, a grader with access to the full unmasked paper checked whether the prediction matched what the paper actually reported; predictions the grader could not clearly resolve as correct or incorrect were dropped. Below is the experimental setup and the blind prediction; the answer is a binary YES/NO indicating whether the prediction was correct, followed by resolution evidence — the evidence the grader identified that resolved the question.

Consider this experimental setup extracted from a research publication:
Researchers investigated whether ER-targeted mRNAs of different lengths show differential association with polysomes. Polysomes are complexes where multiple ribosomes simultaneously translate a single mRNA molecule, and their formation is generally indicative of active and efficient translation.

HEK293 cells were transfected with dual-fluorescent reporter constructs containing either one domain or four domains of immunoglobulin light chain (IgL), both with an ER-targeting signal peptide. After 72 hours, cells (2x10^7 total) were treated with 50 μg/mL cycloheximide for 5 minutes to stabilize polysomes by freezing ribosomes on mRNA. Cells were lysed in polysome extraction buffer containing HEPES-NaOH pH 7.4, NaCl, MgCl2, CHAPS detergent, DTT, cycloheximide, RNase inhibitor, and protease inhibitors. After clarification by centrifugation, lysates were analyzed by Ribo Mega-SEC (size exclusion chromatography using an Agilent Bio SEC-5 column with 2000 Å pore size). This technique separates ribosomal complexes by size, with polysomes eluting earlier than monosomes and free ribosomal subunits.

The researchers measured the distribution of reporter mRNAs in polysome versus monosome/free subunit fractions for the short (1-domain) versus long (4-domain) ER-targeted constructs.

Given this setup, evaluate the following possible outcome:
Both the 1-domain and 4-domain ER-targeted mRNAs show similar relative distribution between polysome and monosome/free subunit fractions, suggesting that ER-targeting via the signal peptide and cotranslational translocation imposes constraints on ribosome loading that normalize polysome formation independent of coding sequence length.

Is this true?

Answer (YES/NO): NO